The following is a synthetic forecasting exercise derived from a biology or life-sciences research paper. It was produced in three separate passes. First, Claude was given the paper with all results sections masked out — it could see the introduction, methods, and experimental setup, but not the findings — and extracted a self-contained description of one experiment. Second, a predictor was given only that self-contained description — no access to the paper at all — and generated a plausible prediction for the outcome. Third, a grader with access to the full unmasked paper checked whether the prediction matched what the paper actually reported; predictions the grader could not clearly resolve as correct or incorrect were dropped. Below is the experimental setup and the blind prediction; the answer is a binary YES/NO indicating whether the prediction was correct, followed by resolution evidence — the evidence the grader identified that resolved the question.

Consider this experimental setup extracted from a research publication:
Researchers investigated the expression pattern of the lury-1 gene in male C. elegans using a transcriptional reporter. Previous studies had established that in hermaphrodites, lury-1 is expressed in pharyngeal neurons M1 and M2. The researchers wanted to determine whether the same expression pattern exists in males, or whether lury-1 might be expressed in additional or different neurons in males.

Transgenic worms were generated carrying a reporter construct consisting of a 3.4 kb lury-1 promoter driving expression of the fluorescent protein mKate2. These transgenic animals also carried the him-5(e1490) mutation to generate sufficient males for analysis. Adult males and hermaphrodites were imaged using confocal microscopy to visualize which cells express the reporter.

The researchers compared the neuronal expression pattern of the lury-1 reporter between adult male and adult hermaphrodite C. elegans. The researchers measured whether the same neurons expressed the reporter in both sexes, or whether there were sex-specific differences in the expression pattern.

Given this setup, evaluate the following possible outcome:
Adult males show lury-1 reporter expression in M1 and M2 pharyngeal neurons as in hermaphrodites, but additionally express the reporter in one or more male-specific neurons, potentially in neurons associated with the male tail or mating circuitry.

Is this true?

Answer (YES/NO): YES